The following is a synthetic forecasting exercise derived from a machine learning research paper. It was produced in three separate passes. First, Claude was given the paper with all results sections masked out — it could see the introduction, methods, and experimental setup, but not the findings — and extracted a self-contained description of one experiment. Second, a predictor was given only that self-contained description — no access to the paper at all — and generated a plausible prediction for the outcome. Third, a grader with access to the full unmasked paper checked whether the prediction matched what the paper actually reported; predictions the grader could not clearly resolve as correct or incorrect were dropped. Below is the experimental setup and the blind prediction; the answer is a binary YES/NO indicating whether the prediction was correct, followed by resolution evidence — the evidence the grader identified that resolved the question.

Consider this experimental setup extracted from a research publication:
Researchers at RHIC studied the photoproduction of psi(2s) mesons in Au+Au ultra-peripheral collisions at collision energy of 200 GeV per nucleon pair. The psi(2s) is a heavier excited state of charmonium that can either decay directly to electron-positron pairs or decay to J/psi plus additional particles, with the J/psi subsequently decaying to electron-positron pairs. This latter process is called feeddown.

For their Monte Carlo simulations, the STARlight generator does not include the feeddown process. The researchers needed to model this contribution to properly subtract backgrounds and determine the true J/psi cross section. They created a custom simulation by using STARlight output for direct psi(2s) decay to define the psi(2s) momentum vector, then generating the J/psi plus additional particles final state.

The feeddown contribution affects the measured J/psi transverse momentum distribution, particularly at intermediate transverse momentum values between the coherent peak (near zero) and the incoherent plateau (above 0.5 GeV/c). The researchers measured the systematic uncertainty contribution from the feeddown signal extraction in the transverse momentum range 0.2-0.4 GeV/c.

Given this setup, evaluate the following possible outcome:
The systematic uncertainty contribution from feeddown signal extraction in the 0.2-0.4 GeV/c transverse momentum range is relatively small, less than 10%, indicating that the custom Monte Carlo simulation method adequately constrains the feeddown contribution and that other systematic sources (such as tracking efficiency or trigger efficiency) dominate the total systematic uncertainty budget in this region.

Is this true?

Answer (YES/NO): NO